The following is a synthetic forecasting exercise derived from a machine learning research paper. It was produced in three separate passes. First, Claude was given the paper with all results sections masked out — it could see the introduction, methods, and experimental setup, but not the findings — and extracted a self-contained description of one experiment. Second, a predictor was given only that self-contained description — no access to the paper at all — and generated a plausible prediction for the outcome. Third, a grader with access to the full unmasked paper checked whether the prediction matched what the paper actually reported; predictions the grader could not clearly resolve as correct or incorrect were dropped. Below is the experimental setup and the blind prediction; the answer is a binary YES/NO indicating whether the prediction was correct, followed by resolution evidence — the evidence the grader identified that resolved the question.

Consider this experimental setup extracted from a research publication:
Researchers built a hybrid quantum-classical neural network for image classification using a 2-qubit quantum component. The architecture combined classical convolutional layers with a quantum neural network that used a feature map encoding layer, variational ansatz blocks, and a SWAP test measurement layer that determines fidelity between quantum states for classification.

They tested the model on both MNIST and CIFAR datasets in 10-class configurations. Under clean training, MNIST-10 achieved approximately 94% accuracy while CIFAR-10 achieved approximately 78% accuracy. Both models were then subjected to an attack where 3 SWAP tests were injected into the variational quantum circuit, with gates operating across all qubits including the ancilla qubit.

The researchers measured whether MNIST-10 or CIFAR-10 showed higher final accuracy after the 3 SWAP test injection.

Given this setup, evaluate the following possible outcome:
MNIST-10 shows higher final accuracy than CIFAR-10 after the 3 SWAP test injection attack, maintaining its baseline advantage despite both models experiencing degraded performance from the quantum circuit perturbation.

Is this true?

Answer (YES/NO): YES